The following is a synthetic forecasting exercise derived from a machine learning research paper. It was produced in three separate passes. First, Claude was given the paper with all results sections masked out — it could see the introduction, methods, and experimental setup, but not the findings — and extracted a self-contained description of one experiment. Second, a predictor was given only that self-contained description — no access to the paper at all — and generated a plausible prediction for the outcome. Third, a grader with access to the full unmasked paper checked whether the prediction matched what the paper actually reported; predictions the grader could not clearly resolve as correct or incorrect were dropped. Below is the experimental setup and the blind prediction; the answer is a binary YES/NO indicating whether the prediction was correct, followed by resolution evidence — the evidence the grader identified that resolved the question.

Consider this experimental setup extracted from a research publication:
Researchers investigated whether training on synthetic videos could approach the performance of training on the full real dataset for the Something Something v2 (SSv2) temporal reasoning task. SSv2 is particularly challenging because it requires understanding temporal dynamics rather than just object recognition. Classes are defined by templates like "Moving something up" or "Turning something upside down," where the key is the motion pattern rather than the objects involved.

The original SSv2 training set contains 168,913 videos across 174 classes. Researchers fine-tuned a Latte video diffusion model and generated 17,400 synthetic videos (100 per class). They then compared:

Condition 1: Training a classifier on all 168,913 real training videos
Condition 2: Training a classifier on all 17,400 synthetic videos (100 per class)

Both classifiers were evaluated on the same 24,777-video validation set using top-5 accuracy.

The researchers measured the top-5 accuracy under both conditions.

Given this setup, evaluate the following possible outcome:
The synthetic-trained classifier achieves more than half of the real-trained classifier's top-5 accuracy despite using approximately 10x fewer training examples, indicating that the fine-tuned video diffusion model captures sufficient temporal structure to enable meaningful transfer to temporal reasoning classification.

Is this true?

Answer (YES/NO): YES